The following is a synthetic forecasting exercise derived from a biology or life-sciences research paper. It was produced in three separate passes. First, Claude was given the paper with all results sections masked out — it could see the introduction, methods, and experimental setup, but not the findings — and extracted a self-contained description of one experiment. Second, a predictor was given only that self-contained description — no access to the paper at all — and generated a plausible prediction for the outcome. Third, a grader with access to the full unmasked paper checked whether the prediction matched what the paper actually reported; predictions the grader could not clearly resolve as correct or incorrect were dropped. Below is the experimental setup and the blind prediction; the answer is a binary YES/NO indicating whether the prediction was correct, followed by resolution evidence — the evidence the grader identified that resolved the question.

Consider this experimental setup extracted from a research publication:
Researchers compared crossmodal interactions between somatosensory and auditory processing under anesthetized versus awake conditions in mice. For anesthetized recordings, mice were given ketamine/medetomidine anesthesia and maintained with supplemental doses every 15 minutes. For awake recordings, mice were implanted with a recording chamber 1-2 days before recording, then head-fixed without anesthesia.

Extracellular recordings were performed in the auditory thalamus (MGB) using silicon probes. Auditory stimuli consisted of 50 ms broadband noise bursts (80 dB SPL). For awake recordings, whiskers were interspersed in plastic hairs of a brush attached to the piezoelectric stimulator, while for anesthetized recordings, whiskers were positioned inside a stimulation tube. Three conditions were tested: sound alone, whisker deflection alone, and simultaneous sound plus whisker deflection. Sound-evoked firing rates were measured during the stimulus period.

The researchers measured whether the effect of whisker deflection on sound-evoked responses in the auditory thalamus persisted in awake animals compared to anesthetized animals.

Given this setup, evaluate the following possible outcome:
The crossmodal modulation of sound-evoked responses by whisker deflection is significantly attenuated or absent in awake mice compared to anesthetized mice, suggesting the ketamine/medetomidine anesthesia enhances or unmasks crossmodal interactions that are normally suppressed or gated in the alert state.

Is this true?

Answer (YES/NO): NO